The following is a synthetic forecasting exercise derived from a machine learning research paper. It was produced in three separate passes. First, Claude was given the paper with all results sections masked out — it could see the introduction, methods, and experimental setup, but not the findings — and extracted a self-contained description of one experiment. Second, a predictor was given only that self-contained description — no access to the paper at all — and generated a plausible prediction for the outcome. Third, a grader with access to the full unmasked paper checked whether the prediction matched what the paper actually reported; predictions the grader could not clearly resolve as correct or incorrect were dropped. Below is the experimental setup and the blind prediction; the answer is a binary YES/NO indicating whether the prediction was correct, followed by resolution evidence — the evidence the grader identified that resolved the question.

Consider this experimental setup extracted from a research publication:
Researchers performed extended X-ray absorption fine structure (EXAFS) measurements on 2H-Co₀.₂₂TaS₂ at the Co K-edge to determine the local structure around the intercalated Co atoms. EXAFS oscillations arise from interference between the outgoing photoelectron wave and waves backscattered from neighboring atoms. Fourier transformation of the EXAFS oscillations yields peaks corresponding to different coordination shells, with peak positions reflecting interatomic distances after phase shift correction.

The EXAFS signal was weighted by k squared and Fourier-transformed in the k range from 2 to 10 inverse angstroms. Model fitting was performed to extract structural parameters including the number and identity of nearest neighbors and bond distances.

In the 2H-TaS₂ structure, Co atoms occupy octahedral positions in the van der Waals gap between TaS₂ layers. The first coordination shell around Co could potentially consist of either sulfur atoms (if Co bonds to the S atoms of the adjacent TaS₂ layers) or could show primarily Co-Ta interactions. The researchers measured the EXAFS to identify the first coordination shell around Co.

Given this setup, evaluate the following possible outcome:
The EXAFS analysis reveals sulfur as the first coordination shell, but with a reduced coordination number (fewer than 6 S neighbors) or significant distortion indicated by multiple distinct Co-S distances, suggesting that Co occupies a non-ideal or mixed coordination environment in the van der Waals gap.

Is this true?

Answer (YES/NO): NO